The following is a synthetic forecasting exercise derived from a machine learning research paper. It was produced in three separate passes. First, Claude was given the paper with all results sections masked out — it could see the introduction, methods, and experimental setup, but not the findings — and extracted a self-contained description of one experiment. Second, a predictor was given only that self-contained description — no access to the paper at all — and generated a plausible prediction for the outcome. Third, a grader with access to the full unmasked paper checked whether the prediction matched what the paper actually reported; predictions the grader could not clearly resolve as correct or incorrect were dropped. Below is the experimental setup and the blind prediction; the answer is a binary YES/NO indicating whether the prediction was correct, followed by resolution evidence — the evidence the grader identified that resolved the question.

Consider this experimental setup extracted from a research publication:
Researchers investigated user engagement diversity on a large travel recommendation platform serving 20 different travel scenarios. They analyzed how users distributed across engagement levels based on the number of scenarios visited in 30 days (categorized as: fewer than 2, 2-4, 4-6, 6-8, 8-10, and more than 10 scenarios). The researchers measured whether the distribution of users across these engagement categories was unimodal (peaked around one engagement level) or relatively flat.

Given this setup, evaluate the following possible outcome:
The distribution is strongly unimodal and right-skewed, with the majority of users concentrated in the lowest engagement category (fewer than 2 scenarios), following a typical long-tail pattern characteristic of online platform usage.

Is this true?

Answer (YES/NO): NO